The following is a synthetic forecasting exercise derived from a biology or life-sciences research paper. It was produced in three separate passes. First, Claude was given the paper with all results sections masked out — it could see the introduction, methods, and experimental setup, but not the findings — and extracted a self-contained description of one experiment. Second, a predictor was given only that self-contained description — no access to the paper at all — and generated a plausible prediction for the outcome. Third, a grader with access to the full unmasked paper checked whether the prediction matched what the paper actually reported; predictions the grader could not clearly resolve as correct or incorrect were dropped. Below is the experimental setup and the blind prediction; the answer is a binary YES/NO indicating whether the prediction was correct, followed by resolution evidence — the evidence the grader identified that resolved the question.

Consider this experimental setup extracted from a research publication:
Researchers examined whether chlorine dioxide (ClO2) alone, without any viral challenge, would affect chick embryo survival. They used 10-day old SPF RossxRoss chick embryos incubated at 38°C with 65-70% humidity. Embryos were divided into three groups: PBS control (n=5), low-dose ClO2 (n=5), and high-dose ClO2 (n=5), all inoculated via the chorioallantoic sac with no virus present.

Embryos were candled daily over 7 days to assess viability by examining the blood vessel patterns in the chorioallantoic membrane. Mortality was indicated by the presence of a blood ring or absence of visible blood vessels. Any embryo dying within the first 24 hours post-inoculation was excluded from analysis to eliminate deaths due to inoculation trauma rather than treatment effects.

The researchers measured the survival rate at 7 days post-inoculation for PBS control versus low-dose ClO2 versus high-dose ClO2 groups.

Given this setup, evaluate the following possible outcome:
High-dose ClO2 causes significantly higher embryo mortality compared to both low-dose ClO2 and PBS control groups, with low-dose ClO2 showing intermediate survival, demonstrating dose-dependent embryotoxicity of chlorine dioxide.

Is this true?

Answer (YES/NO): NO